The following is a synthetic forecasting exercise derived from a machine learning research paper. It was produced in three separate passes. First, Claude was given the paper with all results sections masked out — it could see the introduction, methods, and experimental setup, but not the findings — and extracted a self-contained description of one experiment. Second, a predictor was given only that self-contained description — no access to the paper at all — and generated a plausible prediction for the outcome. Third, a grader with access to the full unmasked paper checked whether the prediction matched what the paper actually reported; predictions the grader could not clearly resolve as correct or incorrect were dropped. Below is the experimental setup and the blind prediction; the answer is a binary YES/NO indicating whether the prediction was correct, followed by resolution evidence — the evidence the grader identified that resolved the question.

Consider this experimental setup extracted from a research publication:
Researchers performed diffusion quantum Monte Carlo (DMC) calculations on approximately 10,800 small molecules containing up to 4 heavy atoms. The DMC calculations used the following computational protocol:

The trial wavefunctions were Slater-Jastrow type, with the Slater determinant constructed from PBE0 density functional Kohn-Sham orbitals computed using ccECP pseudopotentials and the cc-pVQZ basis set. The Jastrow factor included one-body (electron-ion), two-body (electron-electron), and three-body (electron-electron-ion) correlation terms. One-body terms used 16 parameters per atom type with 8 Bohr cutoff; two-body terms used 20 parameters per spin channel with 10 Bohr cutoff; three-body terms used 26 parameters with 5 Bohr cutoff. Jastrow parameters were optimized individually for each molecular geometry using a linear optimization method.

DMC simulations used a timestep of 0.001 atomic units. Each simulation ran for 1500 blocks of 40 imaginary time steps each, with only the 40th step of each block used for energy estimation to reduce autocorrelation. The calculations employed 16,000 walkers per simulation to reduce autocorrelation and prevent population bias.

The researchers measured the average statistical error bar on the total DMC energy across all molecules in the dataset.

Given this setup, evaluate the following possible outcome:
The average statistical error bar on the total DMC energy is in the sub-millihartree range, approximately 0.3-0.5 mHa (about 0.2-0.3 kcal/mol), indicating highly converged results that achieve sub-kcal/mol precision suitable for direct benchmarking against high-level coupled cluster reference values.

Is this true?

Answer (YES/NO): YES